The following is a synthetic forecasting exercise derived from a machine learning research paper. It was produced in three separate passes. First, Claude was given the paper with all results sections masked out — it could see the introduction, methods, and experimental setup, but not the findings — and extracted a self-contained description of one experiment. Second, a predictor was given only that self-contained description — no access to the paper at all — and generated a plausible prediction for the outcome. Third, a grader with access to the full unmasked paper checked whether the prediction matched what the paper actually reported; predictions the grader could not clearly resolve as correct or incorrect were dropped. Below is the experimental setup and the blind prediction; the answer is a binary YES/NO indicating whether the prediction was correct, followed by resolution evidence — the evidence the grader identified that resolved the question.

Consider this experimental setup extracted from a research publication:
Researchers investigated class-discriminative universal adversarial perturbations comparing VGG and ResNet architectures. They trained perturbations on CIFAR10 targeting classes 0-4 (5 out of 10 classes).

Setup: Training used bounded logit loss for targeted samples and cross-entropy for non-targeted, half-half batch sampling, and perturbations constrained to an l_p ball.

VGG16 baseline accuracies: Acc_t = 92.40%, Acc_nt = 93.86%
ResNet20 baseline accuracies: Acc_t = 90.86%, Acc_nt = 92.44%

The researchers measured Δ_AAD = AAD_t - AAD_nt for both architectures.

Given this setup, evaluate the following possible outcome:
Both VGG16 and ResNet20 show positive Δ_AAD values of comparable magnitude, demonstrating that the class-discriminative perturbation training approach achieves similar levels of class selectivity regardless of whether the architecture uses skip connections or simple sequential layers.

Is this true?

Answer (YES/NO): YES